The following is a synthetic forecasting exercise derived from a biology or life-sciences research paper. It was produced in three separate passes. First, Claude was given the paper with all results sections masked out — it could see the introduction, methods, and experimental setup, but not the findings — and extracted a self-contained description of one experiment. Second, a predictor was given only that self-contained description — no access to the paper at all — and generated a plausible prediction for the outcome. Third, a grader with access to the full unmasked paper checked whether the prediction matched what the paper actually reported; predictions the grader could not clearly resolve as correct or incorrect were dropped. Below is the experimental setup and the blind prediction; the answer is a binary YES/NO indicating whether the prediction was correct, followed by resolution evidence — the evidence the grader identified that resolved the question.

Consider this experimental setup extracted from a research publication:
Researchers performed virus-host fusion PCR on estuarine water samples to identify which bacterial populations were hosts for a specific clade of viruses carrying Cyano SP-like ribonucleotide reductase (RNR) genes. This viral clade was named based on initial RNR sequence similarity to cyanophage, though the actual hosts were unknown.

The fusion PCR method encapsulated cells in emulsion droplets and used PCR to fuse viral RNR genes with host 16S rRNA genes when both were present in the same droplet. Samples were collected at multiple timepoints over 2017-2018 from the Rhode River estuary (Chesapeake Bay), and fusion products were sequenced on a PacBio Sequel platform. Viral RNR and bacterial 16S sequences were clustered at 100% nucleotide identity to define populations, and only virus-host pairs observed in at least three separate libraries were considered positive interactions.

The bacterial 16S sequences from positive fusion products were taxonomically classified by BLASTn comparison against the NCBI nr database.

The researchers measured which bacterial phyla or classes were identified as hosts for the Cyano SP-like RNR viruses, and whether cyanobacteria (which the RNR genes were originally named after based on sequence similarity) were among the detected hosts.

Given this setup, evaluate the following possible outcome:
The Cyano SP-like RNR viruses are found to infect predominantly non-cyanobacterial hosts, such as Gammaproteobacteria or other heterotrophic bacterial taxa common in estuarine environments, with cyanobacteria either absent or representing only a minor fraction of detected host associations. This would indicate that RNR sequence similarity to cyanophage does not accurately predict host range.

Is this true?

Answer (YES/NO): YES